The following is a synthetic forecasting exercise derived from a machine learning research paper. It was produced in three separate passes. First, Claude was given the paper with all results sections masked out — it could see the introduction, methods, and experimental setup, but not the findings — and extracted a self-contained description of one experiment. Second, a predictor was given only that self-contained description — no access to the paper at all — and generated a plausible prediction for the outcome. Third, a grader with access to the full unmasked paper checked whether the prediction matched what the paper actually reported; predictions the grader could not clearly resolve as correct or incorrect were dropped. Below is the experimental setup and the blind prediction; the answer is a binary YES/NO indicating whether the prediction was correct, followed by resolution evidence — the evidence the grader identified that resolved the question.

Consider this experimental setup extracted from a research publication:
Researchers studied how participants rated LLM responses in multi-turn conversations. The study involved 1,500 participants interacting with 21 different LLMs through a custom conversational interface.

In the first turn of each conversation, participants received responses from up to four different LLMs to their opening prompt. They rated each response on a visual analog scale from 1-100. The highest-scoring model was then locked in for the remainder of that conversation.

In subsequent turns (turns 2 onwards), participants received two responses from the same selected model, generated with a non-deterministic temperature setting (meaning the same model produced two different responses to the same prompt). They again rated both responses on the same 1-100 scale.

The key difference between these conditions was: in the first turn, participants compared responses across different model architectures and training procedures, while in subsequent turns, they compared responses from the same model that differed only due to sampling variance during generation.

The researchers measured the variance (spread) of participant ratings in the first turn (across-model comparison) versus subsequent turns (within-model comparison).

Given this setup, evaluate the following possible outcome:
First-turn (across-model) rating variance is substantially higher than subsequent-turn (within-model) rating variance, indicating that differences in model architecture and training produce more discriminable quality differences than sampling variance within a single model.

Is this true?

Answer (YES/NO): YES